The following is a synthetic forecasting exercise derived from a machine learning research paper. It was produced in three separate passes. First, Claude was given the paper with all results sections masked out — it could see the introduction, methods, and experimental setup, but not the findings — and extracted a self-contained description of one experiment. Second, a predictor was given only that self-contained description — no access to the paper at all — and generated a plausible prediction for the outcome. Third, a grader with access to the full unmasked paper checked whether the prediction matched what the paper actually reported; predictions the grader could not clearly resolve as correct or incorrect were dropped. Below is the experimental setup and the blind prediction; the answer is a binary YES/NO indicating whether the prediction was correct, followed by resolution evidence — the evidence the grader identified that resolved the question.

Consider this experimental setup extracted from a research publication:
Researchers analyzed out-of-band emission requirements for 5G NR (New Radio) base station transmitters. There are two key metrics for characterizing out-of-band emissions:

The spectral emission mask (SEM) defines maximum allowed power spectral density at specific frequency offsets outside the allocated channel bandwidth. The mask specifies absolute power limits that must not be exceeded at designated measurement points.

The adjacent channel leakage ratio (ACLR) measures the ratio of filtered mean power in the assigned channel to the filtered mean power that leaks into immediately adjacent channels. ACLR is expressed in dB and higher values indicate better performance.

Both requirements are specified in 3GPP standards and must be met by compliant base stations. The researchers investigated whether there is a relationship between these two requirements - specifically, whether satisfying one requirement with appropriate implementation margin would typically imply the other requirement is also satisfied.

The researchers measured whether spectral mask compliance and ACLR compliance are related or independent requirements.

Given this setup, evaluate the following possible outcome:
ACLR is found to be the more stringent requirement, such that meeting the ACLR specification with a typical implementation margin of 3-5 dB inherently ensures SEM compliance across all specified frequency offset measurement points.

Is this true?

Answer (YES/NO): NO